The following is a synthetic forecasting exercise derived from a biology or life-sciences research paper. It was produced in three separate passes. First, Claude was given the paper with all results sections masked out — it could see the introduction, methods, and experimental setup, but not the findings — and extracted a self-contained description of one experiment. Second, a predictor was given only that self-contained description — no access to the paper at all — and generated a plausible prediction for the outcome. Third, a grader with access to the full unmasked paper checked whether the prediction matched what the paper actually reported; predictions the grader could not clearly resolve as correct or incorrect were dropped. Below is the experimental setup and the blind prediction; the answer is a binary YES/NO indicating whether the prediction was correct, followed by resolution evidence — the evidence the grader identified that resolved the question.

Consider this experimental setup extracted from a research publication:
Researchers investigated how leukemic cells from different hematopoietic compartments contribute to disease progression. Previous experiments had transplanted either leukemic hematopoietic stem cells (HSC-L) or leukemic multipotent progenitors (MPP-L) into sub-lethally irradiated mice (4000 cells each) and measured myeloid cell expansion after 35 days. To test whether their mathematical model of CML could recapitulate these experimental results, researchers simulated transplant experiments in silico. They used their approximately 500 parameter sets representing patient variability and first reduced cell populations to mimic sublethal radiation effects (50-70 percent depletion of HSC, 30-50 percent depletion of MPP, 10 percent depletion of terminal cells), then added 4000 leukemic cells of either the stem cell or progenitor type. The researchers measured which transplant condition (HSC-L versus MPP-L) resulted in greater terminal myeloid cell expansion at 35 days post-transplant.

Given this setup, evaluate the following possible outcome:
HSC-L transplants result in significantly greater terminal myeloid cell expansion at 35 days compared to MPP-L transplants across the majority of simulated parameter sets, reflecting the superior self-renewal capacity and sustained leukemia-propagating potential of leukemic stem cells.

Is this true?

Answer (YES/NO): YES